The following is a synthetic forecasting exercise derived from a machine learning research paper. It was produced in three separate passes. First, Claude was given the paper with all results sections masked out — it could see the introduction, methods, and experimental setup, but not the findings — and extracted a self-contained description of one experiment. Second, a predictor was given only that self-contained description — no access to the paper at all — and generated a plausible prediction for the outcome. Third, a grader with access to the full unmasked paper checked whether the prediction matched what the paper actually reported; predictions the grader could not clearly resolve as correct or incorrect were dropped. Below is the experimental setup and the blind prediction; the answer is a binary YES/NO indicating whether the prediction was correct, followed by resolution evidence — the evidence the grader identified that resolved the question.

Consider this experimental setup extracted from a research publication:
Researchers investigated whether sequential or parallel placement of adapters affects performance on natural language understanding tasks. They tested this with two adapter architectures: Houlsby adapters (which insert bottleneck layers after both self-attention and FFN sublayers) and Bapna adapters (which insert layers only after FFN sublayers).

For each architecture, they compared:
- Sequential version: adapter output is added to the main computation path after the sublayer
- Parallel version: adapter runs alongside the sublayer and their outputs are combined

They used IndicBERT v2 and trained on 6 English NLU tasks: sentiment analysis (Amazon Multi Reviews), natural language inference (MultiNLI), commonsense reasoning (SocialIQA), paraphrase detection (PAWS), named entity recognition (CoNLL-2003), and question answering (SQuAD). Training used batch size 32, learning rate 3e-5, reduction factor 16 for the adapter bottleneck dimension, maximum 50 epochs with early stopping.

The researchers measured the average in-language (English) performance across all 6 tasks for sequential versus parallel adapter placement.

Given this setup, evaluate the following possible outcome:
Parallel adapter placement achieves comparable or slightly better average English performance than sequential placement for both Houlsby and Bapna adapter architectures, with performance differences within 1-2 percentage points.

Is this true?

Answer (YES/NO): NO